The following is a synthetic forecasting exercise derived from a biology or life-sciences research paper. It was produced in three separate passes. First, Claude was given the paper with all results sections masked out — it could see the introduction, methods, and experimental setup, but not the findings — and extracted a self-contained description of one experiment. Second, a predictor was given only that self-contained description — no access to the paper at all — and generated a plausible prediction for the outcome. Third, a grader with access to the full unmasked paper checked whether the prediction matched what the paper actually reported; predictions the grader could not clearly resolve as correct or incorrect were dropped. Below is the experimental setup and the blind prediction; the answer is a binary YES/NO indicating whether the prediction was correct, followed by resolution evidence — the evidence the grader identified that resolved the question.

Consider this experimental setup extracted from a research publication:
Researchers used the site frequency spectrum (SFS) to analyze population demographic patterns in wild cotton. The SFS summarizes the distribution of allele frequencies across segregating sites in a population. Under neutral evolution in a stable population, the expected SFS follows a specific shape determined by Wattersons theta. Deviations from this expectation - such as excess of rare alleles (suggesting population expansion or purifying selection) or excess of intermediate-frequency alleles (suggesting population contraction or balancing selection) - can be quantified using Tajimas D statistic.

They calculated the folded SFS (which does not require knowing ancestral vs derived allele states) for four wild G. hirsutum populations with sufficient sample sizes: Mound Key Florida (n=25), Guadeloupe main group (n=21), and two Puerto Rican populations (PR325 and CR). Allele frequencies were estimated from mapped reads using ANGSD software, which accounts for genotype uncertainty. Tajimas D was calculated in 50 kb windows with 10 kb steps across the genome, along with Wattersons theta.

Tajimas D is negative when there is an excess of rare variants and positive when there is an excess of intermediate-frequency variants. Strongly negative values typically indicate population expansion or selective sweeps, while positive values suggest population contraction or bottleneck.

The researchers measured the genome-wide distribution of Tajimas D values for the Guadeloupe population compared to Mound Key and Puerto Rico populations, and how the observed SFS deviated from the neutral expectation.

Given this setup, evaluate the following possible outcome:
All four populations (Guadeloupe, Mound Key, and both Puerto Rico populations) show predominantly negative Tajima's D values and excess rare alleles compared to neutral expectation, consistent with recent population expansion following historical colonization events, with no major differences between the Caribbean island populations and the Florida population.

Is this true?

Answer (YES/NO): NO